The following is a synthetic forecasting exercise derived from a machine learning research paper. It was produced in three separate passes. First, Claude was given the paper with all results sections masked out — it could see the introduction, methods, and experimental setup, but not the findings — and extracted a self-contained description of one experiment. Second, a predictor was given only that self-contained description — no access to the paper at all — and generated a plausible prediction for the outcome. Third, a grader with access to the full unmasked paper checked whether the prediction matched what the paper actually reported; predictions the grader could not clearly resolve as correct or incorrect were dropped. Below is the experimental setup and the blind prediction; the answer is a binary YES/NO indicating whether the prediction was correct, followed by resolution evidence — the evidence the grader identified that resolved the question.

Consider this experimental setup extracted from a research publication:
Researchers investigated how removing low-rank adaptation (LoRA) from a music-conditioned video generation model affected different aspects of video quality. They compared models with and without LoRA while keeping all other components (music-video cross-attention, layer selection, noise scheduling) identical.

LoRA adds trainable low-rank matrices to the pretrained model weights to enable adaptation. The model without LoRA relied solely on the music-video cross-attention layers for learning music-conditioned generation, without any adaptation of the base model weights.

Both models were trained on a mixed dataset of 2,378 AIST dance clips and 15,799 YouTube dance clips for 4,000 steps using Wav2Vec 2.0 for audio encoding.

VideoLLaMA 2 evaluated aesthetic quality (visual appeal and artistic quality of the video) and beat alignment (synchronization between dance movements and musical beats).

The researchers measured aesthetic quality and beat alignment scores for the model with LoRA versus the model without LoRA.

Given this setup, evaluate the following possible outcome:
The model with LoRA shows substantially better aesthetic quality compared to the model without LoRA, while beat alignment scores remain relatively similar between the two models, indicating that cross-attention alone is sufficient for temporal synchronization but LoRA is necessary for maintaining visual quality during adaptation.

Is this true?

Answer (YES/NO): NO